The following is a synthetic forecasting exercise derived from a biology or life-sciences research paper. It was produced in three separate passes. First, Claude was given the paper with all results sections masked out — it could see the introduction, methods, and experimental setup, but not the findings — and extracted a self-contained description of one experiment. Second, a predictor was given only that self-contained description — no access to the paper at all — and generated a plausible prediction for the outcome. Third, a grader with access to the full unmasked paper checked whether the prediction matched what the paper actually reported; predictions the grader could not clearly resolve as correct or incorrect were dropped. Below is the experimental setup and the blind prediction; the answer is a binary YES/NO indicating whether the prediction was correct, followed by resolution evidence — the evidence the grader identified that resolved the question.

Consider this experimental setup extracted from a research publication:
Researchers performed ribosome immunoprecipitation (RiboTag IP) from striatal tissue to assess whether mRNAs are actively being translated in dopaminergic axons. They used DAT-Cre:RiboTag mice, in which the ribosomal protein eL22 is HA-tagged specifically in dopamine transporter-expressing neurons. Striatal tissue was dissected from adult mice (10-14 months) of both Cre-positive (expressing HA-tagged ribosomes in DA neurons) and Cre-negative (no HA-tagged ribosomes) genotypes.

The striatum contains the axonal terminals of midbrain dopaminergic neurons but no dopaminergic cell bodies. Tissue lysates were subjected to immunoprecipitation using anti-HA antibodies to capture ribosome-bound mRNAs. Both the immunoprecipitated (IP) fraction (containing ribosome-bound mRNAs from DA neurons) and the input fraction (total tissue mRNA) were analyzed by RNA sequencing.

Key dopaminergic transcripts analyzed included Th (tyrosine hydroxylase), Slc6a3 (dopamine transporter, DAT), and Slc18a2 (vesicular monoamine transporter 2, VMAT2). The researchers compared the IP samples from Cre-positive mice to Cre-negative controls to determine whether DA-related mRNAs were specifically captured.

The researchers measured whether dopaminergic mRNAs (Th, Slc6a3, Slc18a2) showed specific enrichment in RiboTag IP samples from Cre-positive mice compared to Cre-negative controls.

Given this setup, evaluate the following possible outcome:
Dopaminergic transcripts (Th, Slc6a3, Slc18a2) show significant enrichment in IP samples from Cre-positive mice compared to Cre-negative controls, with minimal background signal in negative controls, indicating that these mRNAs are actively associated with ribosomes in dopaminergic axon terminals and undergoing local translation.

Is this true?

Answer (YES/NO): NO